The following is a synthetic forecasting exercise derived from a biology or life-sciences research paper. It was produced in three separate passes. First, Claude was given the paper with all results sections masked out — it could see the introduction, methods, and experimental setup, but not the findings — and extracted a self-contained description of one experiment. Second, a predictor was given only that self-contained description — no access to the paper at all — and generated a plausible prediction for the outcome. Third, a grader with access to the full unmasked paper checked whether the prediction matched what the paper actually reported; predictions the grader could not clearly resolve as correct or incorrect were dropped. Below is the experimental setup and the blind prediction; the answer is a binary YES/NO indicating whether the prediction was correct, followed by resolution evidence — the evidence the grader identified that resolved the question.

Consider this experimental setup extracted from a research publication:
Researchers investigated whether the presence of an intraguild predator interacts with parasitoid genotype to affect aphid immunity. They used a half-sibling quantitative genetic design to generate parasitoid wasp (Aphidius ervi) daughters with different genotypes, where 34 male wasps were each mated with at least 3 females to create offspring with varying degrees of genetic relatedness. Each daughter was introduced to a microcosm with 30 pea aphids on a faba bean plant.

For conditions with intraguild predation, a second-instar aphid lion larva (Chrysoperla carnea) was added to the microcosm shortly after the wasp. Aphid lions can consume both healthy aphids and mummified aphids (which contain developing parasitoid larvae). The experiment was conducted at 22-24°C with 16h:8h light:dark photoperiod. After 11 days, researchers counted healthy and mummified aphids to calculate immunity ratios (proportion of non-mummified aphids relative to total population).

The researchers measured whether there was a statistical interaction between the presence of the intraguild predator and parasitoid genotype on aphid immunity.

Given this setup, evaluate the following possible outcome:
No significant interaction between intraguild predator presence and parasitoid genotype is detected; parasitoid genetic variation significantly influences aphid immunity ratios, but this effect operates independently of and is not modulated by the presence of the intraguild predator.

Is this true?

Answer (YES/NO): NO